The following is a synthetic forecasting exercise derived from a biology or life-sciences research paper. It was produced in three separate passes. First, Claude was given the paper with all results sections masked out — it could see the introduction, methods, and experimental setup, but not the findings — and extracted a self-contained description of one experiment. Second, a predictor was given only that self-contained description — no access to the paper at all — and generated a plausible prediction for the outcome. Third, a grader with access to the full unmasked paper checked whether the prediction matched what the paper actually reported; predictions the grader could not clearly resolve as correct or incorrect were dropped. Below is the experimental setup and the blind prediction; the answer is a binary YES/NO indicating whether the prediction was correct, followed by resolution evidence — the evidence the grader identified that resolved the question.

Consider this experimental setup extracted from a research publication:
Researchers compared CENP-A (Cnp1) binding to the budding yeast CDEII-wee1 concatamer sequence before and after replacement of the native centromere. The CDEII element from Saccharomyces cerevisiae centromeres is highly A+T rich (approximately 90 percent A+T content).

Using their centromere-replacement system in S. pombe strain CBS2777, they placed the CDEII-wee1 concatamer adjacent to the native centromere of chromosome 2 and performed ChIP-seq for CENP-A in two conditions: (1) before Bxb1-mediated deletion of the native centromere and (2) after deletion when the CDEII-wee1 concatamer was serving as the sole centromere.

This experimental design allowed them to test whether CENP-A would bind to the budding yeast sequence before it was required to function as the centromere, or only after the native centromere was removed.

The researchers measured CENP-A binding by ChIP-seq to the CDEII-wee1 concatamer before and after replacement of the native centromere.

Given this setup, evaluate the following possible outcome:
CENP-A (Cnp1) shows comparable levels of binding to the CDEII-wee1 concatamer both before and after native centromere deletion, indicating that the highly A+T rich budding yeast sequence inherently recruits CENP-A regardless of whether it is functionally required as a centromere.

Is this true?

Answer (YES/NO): YES